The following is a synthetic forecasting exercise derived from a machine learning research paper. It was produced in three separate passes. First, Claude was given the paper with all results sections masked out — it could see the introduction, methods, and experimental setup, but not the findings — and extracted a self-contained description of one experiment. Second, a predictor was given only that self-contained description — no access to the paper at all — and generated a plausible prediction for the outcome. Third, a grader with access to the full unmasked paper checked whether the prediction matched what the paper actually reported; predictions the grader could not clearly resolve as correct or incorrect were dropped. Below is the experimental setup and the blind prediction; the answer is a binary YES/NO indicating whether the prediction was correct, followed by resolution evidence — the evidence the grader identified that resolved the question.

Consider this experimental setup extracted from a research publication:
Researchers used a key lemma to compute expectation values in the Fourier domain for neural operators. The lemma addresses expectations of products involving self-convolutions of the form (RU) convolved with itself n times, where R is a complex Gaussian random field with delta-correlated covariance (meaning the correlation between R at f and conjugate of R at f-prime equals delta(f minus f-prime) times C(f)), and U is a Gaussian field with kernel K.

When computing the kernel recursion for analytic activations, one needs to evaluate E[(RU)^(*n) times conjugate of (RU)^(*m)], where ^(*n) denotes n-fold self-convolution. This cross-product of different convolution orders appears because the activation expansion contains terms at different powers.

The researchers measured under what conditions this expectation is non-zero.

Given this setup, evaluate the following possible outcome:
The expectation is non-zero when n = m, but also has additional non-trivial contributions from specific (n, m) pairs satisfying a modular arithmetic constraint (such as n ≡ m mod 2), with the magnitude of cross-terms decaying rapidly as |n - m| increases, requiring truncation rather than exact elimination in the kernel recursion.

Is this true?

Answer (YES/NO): NO